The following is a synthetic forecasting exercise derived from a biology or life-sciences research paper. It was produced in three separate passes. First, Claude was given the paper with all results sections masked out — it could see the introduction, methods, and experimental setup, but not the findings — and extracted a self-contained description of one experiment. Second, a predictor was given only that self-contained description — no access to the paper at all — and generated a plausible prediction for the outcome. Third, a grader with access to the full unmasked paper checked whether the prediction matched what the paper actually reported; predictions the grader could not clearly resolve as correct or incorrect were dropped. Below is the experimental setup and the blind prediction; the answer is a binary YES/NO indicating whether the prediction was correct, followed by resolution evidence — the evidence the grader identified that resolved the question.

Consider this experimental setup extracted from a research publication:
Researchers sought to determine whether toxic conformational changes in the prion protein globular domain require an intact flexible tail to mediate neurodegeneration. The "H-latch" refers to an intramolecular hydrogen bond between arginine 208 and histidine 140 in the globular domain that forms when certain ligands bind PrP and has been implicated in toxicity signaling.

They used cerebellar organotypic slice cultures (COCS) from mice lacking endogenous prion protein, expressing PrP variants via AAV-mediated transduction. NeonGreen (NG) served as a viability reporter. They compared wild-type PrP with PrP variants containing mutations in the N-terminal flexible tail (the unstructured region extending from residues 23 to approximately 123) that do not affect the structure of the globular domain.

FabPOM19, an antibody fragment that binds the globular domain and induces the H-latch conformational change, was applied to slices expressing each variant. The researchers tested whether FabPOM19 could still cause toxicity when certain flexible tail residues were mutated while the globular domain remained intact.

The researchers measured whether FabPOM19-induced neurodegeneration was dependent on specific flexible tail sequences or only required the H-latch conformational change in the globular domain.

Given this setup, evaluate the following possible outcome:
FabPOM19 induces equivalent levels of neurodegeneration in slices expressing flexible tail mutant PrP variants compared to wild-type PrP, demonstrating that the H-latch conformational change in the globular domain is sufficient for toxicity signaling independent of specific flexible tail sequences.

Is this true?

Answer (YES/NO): NO